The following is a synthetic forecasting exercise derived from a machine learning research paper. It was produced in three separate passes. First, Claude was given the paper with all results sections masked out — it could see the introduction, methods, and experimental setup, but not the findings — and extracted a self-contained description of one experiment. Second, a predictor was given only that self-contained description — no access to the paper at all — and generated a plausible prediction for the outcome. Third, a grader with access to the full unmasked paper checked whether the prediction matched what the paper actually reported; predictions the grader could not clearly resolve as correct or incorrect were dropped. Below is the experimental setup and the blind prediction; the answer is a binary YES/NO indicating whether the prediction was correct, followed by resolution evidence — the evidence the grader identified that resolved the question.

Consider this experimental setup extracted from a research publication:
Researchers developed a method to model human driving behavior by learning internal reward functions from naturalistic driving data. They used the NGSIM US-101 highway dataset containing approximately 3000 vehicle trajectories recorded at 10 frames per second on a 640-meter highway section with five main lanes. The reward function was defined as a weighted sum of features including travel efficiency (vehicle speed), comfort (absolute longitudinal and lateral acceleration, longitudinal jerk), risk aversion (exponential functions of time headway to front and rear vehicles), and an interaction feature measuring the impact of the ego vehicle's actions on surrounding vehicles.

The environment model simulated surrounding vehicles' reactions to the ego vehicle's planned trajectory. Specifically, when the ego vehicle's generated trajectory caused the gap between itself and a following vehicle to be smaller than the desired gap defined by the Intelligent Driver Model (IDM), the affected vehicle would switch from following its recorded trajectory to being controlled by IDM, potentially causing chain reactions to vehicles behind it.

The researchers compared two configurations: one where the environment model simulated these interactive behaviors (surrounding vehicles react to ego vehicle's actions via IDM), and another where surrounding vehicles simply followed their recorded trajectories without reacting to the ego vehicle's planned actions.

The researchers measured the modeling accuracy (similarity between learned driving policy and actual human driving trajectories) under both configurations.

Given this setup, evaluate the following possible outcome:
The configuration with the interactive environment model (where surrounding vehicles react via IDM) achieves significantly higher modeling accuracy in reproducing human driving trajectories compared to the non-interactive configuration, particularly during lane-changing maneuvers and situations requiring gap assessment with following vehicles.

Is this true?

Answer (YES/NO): NO